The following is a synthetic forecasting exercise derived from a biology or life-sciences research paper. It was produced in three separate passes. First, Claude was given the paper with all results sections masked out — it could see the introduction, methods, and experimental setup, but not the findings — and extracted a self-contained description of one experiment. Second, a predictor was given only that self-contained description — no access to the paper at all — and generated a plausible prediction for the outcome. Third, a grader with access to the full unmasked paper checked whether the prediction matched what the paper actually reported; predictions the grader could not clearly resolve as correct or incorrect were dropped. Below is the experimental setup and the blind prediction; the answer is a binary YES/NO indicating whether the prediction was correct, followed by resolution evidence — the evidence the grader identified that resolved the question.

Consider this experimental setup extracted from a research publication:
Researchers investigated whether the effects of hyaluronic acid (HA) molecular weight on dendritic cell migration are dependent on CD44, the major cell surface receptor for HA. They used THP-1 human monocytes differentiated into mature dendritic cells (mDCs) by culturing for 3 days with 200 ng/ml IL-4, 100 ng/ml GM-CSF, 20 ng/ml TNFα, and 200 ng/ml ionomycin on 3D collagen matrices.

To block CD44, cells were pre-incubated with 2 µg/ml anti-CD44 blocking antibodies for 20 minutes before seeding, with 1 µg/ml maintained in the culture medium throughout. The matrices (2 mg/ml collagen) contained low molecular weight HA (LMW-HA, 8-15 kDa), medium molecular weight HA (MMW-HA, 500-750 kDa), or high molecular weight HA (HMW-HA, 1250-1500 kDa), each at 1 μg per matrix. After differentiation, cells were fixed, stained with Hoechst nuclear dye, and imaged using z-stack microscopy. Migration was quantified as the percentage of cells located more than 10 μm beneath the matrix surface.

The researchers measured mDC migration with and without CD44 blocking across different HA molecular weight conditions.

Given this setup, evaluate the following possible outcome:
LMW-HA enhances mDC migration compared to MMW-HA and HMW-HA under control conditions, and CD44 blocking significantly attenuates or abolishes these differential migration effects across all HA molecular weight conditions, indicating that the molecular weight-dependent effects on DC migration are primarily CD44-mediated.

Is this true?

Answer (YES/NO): NO